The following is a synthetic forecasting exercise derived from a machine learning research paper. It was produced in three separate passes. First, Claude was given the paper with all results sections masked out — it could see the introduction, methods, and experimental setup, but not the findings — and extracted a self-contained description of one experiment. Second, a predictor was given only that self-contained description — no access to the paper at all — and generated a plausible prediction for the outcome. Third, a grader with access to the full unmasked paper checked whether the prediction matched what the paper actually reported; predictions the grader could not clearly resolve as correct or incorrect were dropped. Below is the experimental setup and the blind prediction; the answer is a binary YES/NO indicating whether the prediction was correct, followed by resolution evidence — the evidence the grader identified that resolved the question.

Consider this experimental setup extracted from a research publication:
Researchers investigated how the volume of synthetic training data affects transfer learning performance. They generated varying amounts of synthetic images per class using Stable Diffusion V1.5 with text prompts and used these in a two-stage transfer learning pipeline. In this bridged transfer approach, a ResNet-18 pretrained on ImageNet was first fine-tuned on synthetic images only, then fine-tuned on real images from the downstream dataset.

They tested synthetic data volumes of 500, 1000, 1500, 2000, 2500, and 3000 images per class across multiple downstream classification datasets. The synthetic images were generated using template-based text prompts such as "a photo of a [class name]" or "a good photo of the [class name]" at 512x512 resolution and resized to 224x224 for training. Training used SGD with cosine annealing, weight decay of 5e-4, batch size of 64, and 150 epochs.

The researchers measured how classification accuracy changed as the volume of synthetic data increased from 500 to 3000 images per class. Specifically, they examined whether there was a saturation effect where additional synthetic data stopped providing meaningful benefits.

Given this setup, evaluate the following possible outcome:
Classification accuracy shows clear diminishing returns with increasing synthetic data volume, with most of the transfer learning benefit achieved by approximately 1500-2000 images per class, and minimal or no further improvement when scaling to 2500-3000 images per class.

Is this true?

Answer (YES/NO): NO